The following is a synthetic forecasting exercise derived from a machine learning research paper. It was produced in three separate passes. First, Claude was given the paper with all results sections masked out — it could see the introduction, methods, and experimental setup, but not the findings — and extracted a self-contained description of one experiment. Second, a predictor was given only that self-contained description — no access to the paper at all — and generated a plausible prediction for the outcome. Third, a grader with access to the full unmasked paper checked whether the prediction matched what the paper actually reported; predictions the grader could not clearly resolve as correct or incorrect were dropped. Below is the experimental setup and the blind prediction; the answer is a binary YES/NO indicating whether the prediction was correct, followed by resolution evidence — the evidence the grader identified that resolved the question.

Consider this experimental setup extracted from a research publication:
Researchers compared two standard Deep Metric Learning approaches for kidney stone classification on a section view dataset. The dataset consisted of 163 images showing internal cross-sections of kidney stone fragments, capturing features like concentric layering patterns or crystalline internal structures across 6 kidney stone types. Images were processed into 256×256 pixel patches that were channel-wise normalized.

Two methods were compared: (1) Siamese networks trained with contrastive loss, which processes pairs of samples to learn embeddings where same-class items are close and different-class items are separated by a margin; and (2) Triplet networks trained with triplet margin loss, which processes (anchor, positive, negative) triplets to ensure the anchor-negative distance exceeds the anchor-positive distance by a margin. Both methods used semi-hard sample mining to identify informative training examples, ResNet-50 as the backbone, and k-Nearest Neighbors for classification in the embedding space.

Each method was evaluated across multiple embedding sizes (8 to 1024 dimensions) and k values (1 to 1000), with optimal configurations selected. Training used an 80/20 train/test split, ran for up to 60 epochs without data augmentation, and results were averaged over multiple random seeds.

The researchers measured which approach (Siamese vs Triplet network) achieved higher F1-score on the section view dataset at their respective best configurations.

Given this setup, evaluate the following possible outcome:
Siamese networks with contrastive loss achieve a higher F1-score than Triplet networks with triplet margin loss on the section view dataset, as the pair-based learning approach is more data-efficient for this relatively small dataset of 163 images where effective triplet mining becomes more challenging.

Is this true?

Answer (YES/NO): YES